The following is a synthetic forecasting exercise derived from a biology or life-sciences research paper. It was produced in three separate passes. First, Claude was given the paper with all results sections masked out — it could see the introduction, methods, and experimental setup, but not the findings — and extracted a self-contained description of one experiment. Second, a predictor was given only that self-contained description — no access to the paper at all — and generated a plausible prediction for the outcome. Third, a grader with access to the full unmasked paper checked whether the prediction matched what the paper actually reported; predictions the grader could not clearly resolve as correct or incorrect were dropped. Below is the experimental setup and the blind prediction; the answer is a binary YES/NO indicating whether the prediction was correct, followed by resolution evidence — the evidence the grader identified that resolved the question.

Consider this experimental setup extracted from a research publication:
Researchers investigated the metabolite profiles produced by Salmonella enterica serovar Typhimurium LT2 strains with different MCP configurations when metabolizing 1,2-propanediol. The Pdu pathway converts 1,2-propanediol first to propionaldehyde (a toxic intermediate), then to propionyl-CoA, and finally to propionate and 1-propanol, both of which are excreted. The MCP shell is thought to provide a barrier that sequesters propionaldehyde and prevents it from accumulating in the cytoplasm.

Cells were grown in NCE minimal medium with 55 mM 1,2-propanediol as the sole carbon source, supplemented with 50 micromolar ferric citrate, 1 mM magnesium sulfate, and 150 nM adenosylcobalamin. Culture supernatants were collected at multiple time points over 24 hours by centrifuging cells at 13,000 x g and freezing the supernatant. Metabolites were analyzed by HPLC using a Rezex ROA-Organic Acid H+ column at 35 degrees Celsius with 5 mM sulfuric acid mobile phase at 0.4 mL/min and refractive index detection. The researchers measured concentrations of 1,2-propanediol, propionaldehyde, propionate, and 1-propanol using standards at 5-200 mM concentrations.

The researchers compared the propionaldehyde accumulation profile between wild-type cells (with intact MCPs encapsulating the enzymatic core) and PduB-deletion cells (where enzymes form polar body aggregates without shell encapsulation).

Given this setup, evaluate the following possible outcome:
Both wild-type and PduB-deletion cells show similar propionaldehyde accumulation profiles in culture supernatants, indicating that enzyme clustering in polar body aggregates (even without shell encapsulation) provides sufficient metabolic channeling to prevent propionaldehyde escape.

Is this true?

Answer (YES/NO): NO